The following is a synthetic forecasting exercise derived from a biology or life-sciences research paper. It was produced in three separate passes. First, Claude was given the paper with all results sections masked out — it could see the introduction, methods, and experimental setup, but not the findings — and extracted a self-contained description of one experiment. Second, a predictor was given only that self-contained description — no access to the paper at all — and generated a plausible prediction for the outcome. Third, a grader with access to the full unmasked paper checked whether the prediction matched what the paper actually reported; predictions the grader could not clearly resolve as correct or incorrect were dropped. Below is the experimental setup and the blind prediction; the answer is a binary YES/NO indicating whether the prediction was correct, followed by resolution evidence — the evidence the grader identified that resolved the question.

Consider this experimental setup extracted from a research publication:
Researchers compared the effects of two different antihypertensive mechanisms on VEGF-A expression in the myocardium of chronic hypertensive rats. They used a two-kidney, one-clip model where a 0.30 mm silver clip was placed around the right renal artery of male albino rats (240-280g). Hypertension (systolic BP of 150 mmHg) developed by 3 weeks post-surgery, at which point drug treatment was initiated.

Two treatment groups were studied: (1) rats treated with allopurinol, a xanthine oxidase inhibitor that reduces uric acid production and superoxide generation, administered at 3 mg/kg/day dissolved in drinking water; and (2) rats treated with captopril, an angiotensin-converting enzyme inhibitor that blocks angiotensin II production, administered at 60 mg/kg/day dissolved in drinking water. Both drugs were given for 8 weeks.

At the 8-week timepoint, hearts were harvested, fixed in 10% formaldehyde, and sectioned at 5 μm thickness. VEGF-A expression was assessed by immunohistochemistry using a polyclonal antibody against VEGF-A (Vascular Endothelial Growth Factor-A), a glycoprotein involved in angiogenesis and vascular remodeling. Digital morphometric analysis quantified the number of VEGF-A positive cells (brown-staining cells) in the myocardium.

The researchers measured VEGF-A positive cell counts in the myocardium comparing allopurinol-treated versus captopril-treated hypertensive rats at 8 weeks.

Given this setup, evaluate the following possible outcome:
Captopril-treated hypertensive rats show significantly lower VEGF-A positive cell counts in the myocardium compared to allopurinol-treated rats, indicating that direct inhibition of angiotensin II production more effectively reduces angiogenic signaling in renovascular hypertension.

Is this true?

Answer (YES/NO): NO